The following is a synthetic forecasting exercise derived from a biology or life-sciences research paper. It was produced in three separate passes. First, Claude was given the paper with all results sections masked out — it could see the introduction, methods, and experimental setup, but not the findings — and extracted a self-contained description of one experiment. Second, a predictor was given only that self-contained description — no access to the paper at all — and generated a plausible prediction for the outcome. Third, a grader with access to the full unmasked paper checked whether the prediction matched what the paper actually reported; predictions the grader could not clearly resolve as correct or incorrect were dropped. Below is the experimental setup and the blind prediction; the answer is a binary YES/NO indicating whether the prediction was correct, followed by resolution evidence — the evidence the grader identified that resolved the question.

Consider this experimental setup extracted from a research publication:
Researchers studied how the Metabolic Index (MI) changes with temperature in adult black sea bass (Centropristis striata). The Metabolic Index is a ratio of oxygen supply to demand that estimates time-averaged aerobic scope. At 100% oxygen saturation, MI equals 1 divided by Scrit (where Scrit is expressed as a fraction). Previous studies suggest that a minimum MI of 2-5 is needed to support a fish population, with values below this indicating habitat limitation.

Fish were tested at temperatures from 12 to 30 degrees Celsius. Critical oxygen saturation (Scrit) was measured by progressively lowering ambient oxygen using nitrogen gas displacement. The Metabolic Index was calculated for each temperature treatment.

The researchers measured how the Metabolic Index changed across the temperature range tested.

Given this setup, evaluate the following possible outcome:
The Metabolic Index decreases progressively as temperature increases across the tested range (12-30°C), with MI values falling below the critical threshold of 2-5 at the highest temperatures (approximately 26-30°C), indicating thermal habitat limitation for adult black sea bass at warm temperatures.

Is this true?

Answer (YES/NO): NO